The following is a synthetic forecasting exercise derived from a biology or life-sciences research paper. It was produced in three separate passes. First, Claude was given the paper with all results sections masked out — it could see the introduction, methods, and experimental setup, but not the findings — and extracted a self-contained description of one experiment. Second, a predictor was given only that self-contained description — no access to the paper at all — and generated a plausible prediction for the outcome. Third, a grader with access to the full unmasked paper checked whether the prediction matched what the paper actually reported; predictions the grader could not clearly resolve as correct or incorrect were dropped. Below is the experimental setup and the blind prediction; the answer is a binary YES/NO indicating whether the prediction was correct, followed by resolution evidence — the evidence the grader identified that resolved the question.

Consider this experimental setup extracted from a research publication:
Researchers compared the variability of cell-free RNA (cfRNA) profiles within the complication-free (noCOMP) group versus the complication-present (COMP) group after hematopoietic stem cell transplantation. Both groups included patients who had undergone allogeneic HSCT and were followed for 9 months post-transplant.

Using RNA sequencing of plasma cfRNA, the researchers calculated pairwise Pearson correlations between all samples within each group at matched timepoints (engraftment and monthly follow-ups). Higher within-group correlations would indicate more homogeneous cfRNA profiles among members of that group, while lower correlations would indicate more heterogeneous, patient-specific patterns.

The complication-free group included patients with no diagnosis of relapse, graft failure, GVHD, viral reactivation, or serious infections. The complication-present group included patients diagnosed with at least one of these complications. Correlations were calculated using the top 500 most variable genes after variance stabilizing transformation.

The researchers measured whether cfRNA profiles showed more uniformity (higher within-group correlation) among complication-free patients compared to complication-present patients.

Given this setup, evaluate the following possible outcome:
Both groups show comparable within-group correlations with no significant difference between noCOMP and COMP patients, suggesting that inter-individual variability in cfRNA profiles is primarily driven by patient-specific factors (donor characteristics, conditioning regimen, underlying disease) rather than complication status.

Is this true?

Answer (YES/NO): NO